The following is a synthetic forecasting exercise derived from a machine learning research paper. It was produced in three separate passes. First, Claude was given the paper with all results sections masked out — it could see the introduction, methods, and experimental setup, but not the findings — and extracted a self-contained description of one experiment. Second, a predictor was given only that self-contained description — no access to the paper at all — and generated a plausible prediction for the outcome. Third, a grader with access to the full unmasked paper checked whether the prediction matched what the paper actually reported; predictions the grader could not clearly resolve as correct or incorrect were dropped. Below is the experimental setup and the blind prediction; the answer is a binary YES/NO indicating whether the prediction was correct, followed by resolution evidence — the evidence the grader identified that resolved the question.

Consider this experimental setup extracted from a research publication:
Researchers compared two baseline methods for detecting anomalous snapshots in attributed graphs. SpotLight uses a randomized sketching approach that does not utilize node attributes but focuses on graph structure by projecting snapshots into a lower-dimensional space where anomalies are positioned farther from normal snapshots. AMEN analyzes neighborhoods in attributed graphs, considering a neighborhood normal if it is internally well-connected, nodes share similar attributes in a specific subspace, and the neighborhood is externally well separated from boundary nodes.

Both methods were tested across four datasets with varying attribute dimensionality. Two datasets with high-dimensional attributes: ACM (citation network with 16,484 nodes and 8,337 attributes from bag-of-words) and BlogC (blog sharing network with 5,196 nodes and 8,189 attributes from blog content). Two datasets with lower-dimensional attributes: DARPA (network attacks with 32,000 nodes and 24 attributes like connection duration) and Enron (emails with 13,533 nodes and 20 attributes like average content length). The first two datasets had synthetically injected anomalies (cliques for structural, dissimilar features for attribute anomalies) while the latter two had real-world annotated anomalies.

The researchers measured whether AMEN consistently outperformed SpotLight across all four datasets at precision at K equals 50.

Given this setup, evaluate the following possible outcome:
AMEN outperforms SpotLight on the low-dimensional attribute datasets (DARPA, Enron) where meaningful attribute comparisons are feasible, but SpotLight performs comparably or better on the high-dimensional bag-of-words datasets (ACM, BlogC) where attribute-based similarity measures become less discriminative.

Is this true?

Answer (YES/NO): NO